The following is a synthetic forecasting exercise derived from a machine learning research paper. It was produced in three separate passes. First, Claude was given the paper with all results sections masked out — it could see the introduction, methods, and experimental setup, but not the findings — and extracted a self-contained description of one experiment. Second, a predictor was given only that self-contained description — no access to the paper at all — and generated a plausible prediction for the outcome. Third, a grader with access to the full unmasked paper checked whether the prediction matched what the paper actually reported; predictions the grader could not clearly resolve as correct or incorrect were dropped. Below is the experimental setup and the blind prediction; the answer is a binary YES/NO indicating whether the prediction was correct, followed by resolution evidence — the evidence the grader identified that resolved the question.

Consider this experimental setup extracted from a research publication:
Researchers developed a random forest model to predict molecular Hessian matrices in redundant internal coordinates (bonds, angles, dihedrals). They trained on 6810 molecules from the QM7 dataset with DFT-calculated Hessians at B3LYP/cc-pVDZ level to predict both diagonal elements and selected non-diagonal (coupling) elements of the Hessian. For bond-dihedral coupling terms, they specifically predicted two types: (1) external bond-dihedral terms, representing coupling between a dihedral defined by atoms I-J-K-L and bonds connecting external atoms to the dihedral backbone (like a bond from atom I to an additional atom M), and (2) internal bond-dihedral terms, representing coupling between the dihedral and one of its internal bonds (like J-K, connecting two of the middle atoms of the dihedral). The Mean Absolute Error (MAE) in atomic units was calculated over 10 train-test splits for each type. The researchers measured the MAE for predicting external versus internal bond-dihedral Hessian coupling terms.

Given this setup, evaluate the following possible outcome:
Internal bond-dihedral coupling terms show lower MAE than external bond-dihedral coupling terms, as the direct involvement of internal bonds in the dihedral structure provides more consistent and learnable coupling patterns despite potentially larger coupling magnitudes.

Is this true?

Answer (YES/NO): NO